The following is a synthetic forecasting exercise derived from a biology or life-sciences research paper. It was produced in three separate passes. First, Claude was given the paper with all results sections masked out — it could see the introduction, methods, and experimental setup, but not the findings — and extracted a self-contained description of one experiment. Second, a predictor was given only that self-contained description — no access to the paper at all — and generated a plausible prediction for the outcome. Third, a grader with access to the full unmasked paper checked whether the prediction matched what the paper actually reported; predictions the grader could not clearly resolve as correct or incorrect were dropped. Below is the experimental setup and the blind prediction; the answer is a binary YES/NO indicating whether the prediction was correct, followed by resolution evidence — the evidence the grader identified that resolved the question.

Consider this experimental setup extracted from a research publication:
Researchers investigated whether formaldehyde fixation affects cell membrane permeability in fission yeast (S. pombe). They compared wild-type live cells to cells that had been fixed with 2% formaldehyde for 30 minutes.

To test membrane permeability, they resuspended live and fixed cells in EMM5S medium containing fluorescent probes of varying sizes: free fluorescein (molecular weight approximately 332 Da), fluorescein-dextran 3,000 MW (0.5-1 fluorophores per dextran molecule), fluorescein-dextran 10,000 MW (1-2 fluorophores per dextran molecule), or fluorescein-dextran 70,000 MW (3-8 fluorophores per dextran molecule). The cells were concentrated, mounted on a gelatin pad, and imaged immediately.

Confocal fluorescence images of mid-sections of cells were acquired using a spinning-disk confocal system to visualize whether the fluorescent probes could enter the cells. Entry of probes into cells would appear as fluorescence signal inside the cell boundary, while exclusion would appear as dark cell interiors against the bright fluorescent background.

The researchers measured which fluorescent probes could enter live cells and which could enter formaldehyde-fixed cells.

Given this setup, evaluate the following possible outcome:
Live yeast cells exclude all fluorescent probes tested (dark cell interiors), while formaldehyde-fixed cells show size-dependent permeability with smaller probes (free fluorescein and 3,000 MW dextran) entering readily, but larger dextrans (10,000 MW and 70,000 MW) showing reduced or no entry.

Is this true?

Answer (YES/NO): NO